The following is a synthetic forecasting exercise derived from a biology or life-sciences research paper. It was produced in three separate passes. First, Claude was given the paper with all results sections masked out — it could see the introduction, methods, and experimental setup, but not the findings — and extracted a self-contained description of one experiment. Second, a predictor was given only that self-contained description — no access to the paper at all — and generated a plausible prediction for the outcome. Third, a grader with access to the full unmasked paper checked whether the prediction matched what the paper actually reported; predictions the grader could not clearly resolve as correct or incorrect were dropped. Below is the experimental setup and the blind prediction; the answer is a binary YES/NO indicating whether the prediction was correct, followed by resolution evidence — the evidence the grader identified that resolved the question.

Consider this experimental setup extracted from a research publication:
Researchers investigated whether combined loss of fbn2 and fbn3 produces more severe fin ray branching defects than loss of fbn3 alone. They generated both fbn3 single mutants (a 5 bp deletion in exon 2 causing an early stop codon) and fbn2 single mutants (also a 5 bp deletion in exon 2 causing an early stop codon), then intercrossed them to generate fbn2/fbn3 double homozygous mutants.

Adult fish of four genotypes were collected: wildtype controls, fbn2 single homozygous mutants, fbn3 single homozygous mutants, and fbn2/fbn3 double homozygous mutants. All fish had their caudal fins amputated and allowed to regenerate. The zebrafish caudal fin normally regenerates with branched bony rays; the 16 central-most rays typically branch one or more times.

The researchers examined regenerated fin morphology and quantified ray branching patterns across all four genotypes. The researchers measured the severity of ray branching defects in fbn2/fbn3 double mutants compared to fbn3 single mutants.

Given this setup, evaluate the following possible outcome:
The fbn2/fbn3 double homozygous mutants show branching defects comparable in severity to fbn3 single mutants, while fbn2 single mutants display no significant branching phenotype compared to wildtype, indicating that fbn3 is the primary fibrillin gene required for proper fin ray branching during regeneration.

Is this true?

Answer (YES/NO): NO